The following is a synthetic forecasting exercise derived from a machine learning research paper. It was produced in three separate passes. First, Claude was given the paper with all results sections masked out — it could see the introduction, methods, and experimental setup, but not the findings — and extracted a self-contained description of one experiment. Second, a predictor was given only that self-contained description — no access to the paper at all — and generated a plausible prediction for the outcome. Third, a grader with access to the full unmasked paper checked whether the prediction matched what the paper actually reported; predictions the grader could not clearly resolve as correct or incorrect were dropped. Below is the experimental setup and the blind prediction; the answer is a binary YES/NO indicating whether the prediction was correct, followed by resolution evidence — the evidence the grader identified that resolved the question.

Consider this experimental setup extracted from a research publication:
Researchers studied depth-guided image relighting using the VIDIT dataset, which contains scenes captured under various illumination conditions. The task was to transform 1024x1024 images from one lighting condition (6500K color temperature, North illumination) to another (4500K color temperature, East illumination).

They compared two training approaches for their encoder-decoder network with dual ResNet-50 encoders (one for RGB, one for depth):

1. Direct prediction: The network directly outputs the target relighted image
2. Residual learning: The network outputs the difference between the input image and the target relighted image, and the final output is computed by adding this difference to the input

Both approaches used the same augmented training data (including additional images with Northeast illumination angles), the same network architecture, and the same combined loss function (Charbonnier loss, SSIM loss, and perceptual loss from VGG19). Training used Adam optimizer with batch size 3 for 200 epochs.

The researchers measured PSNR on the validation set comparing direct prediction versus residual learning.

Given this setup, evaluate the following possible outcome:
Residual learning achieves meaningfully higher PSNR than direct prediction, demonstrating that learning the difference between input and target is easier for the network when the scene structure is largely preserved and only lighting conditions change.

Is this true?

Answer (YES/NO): YES